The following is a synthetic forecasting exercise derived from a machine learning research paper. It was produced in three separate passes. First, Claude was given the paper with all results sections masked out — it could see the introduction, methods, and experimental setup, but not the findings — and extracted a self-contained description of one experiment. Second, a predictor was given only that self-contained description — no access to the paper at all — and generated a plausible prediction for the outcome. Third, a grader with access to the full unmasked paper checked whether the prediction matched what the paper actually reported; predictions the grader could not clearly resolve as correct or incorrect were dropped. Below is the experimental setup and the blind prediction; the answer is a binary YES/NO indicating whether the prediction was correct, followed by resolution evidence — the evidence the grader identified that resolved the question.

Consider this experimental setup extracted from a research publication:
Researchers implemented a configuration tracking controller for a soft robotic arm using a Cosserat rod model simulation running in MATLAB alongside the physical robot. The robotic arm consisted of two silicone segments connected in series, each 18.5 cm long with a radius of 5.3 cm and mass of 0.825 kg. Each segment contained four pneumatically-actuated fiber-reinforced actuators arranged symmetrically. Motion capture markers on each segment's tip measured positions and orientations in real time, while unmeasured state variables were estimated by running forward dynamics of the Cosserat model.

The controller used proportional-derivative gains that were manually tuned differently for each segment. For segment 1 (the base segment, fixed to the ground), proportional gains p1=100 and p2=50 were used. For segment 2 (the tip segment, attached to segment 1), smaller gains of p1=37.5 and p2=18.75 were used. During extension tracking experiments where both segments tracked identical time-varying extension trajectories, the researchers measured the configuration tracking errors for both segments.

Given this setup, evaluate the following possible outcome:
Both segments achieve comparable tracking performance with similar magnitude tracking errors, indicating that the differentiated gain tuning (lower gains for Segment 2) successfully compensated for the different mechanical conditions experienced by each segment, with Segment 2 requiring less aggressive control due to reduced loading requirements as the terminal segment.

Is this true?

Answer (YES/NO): NO